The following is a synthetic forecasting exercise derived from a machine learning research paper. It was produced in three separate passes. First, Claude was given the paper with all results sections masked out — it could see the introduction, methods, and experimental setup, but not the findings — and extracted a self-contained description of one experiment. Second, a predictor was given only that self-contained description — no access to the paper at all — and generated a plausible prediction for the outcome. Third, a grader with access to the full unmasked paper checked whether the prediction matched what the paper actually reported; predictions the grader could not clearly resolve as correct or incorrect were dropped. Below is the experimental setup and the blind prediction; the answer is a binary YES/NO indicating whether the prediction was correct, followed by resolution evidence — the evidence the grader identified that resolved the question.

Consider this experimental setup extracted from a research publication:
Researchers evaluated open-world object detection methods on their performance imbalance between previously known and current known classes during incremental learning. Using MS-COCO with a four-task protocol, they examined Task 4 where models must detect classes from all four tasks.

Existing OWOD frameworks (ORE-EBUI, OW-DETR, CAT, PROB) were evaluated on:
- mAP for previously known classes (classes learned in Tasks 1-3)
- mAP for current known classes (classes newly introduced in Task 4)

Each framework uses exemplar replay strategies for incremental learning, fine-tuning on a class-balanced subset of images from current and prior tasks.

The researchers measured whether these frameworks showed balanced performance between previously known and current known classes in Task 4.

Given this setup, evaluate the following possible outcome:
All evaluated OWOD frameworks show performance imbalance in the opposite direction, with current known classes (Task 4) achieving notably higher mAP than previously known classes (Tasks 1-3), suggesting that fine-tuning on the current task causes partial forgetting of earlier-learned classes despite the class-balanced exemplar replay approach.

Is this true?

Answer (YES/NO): NO